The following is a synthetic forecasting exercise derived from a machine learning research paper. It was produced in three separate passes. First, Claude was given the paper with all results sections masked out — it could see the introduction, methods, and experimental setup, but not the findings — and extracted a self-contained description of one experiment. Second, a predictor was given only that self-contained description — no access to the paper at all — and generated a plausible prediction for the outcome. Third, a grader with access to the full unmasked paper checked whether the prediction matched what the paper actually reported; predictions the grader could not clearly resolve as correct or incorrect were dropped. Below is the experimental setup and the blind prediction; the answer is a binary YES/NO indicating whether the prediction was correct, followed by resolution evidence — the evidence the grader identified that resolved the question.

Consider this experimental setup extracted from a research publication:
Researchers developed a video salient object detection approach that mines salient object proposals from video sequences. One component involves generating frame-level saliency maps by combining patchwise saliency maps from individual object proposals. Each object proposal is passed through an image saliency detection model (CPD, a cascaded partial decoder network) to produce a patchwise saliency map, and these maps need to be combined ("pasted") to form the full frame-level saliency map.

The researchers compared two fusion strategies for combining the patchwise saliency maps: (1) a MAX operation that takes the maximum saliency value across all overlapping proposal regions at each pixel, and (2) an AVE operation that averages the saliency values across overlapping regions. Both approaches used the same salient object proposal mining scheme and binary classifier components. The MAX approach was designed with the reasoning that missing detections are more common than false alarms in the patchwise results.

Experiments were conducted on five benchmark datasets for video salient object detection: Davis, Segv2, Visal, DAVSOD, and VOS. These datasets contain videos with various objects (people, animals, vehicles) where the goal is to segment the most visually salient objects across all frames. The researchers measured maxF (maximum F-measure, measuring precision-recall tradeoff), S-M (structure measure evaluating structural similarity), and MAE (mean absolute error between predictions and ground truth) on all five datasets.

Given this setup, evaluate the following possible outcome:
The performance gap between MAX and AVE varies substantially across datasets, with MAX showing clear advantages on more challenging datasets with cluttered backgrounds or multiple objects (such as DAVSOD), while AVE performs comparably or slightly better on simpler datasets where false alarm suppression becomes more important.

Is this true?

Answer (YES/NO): NO